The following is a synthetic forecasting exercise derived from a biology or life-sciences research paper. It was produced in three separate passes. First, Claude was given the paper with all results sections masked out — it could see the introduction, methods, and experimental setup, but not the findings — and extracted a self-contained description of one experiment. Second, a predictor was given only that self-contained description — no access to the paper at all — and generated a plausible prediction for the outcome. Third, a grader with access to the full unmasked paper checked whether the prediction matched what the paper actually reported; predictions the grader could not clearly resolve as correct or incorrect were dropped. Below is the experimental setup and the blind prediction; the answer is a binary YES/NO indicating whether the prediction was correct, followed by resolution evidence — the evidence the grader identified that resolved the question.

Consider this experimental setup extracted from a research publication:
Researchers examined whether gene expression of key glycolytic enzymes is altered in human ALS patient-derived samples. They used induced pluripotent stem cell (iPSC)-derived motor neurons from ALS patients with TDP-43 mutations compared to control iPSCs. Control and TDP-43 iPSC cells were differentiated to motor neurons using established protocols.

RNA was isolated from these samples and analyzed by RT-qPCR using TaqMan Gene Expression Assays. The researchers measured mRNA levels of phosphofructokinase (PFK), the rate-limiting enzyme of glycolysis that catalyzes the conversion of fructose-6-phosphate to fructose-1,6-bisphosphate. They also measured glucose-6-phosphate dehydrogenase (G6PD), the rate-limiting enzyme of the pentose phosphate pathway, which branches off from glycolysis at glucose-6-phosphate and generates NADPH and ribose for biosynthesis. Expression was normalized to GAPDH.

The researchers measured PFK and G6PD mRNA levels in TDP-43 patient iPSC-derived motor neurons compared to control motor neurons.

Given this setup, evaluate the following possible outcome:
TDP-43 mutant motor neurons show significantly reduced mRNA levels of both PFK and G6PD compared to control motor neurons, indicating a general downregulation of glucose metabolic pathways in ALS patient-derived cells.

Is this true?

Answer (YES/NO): NO